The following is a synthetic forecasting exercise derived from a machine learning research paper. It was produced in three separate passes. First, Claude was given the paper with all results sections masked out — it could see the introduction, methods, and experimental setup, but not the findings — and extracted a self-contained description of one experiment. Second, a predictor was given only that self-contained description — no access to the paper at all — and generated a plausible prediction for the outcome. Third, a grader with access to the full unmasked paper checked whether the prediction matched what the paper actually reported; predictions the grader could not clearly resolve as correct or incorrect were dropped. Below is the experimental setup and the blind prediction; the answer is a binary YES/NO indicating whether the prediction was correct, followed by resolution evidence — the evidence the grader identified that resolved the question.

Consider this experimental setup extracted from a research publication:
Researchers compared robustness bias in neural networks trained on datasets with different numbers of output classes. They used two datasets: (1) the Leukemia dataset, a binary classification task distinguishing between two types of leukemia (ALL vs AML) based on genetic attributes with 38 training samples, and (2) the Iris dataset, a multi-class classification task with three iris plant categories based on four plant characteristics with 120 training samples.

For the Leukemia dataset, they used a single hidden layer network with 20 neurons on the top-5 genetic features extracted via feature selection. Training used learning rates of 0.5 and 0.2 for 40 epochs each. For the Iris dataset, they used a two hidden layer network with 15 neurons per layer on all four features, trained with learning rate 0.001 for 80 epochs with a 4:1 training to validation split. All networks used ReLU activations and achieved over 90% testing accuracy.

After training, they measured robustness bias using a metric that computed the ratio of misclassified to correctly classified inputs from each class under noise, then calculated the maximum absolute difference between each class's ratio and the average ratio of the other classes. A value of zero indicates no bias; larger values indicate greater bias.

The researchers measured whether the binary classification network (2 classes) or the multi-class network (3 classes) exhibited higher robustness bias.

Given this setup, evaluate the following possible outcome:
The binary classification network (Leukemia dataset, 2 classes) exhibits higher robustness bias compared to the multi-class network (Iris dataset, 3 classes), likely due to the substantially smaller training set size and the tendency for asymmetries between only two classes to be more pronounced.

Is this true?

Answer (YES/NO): NO